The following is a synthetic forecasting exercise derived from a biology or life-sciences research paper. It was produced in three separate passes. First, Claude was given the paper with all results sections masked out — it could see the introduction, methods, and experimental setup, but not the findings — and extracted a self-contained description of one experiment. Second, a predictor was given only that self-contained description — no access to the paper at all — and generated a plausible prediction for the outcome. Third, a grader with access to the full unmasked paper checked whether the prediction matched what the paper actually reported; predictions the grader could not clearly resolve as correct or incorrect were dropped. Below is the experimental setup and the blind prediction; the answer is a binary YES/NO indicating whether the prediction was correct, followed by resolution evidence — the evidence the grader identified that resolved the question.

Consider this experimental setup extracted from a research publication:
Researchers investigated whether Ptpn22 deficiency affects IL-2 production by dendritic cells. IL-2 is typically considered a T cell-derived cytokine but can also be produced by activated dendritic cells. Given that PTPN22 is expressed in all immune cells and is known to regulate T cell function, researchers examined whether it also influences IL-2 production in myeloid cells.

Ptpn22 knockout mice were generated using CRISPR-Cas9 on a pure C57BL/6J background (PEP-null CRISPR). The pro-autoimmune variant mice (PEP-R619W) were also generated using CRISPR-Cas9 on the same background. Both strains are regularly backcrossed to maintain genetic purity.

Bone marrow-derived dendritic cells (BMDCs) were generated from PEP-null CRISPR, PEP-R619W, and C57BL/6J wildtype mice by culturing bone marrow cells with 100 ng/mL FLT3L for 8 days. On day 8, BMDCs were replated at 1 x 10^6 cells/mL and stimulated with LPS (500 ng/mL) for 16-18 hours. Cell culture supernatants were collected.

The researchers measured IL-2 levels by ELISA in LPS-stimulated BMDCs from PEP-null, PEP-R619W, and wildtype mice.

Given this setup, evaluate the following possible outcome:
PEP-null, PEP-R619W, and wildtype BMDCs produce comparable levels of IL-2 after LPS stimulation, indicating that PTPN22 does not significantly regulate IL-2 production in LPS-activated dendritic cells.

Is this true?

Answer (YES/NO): NO